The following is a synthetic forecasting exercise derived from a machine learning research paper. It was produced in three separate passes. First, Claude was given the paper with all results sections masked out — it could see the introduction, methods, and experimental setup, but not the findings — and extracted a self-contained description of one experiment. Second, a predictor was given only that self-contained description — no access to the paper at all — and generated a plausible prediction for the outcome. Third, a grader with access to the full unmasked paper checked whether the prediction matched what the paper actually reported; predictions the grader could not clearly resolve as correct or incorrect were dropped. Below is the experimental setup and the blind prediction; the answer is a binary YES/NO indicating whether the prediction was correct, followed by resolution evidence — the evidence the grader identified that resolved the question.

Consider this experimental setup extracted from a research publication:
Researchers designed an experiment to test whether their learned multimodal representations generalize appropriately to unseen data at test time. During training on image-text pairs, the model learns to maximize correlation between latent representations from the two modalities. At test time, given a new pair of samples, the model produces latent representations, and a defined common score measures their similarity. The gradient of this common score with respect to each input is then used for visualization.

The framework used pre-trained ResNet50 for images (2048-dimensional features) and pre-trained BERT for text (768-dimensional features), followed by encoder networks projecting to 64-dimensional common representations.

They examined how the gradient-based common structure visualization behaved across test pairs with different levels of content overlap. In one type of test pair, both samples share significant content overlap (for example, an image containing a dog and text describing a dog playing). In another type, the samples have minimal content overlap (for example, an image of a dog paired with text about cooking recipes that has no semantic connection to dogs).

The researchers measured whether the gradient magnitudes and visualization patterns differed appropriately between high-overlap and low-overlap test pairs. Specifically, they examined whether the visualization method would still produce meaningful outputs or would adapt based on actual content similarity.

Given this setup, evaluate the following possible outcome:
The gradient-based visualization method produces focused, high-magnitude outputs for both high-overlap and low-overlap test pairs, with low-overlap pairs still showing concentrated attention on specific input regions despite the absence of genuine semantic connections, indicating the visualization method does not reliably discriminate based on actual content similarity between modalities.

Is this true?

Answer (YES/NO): NO